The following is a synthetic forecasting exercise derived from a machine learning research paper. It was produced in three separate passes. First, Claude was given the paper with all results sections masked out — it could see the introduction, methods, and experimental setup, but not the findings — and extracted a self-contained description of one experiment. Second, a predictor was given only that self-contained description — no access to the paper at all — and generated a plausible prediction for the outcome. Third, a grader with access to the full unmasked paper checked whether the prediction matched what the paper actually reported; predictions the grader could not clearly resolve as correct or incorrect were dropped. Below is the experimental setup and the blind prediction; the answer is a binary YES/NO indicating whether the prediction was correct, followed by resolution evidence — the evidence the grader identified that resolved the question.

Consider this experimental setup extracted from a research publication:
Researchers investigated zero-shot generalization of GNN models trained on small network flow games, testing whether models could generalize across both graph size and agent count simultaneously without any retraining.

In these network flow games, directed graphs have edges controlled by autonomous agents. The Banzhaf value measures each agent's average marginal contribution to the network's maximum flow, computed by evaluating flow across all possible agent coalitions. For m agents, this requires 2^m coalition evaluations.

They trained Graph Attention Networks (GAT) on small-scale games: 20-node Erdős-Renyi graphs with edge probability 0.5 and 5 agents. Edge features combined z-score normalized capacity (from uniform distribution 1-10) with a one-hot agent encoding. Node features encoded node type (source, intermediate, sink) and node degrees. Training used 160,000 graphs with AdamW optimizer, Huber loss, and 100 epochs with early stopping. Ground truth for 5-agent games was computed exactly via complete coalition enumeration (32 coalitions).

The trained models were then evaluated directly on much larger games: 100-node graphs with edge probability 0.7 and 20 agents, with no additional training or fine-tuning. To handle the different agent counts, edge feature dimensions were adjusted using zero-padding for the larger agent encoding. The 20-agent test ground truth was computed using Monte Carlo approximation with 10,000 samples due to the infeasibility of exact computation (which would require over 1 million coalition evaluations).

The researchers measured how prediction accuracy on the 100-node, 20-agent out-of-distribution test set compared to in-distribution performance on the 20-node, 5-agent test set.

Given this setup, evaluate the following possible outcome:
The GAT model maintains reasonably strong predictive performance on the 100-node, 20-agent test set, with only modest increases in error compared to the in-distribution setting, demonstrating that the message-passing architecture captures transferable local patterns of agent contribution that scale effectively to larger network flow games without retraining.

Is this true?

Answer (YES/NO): NO